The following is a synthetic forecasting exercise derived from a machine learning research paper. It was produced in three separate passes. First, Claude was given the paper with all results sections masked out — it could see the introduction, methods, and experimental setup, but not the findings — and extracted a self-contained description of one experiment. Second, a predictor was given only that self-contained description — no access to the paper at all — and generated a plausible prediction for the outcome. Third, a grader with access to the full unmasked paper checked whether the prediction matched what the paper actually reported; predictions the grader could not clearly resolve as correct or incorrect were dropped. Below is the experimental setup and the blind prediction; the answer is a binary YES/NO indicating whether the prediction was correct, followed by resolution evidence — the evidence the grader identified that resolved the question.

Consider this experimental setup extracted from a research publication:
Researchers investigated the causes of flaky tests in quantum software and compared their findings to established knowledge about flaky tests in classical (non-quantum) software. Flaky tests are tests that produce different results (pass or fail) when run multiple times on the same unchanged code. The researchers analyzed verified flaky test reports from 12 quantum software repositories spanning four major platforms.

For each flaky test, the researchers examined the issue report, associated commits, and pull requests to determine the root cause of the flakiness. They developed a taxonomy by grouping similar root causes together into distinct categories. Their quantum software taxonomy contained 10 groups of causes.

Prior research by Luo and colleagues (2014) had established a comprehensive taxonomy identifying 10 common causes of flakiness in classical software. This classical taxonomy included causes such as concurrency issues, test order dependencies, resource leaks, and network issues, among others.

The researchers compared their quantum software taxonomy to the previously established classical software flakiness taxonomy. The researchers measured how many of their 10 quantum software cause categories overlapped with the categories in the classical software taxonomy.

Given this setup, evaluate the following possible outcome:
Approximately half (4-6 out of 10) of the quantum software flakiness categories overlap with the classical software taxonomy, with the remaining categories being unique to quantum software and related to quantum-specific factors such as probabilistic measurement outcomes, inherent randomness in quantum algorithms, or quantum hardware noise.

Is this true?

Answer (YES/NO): NO